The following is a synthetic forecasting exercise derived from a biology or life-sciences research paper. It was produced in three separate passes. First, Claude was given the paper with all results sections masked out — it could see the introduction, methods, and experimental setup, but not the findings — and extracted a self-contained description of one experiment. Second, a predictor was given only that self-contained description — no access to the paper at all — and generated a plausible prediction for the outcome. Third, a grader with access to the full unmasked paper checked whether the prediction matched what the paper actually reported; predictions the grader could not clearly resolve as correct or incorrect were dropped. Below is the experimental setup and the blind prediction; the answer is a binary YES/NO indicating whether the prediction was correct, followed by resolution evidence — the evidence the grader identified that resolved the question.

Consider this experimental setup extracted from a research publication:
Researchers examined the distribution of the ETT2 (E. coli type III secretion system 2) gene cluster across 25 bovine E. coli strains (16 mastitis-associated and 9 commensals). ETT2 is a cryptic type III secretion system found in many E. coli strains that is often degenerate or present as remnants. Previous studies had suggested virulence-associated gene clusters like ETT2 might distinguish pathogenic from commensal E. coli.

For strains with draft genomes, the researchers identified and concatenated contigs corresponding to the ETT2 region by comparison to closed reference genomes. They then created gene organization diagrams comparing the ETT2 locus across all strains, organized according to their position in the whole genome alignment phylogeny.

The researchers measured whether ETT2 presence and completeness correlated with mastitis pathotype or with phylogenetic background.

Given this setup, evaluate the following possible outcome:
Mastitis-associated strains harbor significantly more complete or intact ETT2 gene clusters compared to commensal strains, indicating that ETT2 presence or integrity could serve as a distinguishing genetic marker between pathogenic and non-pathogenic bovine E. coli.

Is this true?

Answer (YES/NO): NO